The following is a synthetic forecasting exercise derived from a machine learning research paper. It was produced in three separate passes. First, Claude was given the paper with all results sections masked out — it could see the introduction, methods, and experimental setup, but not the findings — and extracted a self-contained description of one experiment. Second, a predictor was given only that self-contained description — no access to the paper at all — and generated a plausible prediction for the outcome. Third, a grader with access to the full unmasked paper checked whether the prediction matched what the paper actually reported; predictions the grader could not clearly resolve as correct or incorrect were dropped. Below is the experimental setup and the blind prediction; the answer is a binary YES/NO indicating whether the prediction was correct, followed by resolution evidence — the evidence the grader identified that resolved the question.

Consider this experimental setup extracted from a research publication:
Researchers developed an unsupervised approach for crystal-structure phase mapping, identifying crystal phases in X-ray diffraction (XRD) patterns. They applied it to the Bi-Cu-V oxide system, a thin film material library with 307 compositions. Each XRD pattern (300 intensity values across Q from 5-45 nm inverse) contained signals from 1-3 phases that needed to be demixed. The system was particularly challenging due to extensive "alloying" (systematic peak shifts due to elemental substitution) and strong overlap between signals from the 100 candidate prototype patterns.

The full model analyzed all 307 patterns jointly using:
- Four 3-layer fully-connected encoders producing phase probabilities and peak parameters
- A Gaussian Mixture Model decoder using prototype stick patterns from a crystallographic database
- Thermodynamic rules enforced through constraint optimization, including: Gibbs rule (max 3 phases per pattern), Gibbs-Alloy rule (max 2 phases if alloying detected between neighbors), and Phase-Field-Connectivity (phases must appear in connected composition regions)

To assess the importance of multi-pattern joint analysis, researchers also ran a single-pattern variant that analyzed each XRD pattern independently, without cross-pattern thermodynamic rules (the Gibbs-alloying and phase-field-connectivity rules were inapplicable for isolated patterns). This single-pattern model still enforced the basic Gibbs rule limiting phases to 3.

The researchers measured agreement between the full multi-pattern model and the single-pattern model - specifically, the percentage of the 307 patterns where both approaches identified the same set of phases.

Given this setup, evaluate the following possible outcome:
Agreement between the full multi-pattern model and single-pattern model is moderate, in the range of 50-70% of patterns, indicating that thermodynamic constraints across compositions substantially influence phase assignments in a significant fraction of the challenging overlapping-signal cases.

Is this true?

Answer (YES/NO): NO